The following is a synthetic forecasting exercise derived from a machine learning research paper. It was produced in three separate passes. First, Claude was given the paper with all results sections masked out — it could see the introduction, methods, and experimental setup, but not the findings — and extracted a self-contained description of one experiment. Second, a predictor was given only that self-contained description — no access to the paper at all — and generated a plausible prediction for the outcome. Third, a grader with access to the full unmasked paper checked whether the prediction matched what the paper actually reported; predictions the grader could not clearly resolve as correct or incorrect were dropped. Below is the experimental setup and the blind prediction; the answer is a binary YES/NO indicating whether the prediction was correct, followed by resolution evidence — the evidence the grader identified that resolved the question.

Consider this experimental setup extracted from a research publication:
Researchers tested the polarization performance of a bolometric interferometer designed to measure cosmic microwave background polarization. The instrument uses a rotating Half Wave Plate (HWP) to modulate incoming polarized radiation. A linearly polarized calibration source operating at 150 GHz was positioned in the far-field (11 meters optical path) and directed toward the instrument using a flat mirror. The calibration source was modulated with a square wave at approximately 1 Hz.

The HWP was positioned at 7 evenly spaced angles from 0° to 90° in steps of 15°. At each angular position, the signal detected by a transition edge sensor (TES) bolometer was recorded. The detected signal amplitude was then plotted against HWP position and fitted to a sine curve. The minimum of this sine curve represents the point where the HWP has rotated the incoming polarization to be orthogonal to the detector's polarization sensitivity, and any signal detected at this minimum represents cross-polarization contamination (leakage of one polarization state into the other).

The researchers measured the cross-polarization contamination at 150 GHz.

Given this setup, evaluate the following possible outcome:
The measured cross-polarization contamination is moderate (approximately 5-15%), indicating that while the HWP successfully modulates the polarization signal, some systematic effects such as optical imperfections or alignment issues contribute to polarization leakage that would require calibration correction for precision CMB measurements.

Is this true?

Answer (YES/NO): NO